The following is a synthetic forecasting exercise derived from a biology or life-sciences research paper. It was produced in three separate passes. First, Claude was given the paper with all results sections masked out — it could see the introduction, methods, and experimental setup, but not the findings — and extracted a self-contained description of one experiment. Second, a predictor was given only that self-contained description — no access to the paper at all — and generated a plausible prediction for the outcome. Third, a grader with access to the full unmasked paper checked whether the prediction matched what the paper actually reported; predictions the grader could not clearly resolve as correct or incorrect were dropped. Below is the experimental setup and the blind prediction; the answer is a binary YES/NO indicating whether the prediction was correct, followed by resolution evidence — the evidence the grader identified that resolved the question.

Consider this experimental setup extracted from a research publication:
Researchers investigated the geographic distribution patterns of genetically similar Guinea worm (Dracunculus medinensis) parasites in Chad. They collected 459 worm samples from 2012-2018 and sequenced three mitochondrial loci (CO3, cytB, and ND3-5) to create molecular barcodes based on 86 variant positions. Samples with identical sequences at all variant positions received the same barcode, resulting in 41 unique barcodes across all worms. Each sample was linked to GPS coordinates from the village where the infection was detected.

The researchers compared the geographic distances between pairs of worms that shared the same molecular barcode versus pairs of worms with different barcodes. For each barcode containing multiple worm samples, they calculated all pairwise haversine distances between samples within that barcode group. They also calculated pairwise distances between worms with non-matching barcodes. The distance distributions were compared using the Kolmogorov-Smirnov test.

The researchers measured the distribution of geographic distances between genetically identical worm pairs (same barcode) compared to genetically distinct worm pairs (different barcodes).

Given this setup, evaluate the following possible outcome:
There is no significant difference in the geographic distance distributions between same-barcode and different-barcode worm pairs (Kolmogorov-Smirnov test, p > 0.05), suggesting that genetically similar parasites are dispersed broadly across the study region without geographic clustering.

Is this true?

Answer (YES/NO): NO